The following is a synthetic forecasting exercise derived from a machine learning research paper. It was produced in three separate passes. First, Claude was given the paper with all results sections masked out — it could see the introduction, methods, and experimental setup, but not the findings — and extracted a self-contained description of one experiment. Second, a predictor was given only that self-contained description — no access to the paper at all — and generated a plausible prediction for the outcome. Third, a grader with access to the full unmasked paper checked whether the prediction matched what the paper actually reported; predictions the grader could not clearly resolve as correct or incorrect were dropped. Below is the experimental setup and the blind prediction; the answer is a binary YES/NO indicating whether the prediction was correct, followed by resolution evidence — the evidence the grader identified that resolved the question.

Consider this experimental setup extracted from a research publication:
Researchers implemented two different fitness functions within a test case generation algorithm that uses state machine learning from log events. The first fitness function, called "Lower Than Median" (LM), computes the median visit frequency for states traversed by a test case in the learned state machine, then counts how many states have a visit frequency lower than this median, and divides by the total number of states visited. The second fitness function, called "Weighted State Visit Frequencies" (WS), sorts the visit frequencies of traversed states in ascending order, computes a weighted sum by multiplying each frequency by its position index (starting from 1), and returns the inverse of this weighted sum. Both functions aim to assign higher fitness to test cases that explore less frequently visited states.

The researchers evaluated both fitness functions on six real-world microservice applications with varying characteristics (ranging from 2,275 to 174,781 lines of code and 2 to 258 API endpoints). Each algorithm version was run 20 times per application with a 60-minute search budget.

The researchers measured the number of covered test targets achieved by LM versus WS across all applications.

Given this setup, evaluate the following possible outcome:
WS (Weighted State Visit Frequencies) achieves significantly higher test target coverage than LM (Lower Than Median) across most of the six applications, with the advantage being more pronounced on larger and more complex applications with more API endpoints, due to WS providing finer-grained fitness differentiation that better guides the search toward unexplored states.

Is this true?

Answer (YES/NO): NO